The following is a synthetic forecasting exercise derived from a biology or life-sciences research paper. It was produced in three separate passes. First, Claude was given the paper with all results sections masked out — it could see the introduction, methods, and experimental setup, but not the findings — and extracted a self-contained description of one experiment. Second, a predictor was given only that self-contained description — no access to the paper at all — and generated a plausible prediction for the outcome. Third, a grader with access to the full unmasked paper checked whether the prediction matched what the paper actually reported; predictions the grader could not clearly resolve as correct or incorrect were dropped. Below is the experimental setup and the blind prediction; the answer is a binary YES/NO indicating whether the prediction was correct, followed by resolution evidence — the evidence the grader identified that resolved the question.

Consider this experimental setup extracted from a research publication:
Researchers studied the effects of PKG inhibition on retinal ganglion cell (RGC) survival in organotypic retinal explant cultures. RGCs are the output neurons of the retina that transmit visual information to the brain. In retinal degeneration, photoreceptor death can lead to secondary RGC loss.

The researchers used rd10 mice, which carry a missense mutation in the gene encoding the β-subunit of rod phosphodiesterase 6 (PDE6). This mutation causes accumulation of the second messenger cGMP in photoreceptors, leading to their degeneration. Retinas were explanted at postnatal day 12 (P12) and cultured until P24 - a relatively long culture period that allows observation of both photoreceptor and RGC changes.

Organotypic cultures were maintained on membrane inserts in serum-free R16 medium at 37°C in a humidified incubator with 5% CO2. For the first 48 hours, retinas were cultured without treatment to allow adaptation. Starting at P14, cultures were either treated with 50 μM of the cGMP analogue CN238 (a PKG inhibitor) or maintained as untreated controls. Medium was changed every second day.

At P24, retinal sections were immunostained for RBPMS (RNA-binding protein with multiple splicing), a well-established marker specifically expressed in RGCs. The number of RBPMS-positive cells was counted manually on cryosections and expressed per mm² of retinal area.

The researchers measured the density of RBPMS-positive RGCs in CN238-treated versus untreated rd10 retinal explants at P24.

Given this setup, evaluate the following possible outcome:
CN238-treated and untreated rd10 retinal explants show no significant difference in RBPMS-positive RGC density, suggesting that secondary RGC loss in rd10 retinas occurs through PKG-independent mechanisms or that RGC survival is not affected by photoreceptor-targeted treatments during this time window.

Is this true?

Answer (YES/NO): NO